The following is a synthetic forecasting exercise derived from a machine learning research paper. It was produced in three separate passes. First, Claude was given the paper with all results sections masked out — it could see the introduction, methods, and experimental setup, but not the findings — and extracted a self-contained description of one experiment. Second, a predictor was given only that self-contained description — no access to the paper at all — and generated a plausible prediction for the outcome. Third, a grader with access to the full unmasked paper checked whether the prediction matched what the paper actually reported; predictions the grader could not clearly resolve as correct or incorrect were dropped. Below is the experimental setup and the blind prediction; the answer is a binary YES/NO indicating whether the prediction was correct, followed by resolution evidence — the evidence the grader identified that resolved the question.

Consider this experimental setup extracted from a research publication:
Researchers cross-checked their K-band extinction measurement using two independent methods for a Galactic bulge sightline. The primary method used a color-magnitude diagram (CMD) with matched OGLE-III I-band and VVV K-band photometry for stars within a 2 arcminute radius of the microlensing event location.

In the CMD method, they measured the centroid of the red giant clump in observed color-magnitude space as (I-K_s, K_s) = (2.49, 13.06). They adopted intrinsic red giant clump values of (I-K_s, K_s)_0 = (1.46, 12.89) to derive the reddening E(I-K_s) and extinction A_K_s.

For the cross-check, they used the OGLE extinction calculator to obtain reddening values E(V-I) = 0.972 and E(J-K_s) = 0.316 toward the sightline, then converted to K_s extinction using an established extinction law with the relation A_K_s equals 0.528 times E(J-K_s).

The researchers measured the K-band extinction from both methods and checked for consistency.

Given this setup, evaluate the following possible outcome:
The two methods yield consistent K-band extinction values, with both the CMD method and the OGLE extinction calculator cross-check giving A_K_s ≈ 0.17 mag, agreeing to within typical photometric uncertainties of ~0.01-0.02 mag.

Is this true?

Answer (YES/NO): YES